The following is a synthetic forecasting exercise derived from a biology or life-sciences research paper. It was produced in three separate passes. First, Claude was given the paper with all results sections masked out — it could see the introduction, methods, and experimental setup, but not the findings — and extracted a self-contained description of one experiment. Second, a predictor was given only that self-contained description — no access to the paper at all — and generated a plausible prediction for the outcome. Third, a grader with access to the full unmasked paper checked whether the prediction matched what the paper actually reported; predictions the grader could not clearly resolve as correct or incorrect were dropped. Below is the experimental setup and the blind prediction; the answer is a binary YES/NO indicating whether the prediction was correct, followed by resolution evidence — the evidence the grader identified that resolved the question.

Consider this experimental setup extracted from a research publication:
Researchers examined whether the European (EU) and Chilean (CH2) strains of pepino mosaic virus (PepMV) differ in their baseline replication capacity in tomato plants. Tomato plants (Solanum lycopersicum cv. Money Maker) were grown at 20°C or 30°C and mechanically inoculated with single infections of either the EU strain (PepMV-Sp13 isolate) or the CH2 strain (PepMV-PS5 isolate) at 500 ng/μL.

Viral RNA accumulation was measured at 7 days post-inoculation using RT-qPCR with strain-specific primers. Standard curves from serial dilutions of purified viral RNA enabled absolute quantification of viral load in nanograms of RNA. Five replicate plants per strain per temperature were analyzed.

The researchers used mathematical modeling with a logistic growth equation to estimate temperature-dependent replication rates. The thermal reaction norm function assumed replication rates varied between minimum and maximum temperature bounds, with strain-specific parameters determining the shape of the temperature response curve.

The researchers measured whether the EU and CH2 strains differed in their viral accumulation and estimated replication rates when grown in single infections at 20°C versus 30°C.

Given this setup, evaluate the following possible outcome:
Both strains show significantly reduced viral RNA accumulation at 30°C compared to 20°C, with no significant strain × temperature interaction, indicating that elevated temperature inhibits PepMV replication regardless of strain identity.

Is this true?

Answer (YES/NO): NO